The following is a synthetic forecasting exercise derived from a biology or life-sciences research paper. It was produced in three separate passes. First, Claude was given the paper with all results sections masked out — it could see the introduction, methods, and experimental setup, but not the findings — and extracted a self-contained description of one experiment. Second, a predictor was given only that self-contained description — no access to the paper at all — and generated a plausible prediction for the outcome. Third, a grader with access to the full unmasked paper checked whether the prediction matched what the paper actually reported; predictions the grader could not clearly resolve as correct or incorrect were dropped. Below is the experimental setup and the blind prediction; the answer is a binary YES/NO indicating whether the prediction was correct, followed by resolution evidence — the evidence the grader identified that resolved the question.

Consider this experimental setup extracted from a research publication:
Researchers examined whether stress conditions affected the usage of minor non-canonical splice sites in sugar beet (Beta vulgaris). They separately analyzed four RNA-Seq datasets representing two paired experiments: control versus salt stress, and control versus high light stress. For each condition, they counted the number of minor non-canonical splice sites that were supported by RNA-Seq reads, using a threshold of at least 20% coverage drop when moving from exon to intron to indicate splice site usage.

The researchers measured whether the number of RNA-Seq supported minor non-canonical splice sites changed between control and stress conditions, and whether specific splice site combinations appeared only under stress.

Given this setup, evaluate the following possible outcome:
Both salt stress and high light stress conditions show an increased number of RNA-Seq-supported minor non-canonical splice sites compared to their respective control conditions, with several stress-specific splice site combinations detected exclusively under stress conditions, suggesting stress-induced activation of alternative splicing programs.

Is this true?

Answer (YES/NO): YES